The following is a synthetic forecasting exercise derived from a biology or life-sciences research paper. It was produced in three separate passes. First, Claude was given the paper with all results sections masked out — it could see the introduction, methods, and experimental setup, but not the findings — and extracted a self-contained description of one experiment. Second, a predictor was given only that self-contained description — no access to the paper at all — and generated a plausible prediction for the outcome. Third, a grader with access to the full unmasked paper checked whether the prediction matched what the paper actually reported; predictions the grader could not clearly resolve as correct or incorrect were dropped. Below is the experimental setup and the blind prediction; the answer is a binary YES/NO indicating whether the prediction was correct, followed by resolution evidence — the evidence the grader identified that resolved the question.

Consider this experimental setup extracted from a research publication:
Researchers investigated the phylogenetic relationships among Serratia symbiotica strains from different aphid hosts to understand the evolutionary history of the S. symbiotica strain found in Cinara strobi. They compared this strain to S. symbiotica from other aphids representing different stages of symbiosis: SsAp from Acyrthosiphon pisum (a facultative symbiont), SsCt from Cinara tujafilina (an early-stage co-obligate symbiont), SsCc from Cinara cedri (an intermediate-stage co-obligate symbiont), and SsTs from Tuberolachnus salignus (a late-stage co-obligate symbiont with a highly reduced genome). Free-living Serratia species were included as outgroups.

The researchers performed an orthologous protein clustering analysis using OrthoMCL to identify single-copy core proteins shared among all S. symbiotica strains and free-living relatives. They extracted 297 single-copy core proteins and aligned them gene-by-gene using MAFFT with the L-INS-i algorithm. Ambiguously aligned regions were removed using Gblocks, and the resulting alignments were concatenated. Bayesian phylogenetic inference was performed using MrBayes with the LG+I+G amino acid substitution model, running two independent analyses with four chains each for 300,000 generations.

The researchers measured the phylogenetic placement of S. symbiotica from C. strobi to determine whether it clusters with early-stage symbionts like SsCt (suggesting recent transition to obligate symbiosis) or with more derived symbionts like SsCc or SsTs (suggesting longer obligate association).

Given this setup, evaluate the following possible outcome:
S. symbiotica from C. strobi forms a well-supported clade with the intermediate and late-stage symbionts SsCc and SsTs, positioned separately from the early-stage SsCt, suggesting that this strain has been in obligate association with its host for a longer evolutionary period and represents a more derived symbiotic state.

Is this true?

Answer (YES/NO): NO